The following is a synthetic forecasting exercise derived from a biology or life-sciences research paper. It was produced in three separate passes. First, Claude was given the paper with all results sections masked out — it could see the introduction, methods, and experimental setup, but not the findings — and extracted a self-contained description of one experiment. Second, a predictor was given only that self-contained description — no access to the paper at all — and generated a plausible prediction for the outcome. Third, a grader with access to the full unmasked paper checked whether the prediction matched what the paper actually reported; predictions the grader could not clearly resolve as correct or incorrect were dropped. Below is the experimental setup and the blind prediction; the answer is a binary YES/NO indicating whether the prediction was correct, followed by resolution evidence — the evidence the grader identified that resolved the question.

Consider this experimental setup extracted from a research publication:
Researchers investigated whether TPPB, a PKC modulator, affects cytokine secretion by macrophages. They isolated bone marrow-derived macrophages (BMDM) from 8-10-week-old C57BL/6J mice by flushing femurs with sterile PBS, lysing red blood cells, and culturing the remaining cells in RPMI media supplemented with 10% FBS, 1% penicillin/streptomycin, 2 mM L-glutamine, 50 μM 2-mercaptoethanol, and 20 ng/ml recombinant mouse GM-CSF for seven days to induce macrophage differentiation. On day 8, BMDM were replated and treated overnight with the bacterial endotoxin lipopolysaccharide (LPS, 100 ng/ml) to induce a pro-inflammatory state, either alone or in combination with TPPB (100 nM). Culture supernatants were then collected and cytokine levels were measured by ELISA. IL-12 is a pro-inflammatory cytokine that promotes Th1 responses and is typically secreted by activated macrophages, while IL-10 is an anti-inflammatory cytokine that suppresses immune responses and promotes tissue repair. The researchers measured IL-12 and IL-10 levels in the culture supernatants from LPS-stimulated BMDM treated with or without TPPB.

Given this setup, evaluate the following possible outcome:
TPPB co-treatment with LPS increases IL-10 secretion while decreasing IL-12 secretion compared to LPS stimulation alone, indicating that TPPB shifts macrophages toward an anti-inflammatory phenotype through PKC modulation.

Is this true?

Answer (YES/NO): YES